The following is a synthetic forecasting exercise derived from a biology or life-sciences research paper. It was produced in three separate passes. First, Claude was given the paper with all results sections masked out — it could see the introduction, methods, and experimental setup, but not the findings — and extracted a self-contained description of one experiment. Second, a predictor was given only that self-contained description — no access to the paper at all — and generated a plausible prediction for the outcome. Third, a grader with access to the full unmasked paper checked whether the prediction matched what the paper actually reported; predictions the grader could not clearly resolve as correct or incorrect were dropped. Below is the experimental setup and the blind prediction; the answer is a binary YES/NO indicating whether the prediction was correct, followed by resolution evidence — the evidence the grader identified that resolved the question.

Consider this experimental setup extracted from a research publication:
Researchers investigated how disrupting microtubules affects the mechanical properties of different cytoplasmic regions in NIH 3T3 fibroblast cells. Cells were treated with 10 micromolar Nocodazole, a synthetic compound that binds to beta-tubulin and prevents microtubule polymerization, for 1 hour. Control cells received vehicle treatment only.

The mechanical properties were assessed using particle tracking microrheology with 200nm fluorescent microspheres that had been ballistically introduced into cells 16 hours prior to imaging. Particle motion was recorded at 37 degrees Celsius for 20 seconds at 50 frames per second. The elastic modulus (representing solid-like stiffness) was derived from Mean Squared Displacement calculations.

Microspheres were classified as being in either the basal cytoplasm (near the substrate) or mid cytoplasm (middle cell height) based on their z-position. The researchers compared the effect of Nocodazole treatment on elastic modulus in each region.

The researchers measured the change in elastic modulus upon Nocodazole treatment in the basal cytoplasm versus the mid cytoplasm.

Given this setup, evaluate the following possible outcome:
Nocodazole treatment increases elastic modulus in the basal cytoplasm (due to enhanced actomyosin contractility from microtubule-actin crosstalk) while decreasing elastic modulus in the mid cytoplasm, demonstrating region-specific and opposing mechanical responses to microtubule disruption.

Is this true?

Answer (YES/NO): NO